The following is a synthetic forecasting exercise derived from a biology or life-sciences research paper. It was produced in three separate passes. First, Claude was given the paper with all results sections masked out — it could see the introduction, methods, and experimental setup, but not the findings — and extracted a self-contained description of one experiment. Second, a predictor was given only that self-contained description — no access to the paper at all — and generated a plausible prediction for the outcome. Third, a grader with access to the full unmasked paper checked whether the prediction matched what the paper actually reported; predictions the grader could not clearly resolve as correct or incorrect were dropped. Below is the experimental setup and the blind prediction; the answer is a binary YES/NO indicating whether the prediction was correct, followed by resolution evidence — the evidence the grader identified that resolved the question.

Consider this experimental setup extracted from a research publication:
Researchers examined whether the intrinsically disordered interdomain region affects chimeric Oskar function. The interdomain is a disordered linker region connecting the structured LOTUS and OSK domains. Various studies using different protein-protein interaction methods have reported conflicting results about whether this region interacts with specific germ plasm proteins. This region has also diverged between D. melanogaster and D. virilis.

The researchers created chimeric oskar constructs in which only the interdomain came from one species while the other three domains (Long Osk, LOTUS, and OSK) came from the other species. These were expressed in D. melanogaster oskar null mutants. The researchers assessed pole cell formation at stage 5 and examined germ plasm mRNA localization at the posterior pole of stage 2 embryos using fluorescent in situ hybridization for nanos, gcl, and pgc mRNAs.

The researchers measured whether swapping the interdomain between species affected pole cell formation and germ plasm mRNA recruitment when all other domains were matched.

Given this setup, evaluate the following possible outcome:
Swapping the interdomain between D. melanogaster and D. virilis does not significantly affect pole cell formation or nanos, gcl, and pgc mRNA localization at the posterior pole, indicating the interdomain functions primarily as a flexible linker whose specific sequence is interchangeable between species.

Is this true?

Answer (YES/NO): NO